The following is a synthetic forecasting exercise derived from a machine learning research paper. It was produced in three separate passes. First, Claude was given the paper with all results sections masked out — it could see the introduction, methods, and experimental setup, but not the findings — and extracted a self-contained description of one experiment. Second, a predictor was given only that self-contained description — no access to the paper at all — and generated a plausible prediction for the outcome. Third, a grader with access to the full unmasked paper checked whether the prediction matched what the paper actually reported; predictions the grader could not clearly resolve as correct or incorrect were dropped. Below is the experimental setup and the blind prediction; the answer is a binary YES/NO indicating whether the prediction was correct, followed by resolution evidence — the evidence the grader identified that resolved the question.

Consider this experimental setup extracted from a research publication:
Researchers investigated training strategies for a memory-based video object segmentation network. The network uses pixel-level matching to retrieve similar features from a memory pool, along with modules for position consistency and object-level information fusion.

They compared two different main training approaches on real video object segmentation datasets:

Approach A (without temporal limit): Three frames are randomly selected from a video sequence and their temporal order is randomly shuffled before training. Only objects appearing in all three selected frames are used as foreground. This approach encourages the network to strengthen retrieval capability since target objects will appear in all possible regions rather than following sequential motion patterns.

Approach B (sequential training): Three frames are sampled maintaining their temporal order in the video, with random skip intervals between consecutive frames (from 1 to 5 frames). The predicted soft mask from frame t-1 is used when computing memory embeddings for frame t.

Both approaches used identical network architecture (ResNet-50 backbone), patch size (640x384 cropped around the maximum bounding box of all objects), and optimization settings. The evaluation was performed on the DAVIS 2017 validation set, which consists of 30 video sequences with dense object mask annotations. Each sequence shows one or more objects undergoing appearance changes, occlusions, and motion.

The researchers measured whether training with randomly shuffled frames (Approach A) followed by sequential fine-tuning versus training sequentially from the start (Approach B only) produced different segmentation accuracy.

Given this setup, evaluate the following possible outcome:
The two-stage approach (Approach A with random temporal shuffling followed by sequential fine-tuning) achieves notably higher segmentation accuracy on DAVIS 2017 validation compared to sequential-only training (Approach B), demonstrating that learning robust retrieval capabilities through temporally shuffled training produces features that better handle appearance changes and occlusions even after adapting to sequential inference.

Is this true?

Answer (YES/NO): YES